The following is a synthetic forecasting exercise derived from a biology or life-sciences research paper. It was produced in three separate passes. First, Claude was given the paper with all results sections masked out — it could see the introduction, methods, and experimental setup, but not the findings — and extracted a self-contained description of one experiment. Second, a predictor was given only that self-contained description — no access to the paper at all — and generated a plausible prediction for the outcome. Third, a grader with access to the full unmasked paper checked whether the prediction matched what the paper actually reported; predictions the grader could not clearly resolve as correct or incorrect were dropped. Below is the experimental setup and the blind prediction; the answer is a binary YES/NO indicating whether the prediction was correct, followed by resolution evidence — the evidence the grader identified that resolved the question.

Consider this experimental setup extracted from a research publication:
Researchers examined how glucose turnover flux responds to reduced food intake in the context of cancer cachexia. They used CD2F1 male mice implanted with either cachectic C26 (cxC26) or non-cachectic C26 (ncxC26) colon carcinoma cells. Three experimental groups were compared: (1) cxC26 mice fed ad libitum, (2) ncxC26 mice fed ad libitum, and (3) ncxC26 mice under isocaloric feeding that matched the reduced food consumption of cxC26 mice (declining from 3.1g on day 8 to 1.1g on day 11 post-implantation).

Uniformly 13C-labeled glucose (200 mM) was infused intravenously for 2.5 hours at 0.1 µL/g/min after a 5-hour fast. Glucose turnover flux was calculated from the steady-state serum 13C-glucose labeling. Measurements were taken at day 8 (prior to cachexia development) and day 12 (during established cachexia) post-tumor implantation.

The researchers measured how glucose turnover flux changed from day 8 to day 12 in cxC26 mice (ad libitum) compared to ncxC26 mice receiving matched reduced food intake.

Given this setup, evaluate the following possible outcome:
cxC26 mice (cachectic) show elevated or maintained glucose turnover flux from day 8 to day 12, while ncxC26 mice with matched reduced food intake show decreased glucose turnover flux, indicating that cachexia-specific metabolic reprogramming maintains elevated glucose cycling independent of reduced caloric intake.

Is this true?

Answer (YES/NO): YES